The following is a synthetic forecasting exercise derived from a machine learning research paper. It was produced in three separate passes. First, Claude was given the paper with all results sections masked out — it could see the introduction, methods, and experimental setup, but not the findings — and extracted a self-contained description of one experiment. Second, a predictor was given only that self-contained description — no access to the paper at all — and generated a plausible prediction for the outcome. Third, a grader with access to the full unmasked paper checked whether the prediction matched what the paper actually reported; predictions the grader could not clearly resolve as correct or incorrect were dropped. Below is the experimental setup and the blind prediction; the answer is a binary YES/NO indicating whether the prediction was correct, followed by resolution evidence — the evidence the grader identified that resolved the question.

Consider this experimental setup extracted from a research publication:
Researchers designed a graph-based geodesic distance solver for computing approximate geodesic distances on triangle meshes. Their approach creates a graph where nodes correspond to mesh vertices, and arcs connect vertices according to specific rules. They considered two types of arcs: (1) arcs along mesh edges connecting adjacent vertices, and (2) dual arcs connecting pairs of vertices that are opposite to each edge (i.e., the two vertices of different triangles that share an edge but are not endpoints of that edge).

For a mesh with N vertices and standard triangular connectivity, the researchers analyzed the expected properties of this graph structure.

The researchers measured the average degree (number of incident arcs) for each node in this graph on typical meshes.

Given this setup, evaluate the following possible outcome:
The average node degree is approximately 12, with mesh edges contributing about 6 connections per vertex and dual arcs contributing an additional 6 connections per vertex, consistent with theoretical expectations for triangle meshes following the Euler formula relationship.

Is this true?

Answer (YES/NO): YES